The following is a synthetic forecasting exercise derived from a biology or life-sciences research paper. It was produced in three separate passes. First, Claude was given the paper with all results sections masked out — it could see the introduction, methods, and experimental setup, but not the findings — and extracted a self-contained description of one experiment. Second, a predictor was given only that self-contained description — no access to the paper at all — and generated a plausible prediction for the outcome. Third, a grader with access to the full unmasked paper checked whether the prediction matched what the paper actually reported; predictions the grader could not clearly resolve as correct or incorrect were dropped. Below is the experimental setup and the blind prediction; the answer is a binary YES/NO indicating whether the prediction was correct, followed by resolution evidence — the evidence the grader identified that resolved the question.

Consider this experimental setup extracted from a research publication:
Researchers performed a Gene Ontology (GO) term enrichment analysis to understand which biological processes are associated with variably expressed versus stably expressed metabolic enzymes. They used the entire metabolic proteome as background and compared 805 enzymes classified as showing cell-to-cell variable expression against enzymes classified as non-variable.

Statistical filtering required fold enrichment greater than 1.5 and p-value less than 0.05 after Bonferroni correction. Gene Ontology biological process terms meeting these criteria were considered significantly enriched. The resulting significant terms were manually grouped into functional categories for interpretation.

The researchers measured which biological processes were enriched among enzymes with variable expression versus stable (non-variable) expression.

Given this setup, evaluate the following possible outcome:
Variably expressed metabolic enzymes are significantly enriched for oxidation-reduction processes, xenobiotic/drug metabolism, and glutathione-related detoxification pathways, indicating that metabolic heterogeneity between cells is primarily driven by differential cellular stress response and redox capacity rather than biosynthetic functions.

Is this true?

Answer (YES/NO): NO